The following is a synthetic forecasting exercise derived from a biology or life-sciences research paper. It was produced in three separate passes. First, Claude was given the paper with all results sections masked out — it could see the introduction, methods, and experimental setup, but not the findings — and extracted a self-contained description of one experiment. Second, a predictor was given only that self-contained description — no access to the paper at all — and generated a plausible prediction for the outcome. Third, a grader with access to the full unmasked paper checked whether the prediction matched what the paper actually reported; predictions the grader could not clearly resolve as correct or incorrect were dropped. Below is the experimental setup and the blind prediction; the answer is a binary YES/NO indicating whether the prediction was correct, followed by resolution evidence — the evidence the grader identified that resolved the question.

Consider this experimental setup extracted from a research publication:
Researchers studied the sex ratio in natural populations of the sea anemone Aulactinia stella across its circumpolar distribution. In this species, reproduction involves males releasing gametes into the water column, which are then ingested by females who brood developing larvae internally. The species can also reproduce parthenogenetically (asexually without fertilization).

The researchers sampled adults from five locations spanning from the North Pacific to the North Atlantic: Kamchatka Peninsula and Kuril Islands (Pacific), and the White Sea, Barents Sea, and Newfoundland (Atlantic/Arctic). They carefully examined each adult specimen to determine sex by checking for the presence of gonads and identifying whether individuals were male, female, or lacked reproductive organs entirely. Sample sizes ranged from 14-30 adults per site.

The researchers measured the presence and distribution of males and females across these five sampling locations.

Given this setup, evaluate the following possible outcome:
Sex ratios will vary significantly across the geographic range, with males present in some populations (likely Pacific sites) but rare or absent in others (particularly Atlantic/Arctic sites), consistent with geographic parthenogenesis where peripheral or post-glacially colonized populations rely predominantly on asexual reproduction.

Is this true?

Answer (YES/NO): YES